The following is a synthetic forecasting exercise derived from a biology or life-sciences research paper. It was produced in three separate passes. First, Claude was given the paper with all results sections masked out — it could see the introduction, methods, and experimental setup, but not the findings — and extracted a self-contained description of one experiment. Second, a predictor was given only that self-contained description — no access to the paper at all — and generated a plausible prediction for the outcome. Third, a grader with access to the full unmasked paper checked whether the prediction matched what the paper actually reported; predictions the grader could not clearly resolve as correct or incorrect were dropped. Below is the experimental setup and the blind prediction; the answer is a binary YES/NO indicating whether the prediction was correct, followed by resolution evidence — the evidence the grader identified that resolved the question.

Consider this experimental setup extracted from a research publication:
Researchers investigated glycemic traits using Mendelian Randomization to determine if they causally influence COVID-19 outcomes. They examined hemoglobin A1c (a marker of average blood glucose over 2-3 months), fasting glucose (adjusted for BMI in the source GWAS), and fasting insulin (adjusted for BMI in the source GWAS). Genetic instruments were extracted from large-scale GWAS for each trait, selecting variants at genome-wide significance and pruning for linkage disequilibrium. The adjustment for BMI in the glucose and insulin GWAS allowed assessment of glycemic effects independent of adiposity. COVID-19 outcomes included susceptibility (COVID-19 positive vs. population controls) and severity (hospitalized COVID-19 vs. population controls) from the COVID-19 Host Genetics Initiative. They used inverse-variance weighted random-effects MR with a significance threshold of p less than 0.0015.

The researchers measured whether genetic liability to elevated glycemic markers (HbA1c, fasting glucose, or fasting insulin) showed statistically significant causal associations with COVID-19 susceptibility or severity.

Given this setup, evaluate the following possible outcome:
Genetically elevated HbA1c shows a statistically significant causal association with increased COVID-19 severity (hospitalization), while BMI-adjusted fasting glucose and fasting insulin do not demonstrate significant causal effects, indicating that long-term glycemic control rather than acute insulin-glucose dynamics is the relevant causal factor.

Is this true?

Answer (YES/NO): NO